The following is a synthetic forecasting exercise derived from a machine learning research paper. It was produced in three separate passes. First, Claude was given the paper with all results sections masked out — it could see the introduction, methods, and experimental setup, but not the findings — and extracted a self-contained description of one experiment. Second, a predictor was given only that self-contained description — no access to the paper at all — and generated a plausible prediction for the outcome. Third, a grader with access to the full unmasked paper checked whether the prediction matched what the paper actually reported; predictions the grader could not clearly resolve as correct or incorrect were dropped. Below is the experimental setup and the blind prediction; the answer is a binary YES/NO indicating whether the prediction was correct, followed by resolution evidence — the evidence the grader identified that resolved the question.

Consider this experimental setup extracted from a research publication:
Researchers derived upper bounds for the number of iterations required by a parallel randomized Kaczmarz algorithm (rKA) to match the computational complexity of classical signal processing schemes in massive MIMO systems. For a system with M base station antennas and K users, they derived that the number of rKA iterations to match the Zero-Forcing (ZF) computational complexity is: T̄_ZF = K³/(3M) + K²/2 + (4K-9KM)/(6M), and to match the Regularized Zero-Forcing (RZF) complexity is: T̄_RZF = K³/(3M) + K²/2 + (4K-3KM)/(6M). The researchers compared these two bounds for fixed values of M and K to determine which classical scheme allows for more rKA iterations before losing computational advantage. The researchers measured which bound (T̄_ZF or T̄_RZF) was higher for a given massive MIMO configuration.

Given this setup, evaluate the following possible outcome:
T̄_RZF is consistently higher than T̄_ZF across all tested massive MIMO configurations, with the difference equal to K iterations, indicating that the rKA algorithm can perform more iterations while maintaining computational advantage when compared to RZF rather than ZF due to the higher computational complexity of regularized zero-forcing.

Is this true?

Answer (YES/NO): YES